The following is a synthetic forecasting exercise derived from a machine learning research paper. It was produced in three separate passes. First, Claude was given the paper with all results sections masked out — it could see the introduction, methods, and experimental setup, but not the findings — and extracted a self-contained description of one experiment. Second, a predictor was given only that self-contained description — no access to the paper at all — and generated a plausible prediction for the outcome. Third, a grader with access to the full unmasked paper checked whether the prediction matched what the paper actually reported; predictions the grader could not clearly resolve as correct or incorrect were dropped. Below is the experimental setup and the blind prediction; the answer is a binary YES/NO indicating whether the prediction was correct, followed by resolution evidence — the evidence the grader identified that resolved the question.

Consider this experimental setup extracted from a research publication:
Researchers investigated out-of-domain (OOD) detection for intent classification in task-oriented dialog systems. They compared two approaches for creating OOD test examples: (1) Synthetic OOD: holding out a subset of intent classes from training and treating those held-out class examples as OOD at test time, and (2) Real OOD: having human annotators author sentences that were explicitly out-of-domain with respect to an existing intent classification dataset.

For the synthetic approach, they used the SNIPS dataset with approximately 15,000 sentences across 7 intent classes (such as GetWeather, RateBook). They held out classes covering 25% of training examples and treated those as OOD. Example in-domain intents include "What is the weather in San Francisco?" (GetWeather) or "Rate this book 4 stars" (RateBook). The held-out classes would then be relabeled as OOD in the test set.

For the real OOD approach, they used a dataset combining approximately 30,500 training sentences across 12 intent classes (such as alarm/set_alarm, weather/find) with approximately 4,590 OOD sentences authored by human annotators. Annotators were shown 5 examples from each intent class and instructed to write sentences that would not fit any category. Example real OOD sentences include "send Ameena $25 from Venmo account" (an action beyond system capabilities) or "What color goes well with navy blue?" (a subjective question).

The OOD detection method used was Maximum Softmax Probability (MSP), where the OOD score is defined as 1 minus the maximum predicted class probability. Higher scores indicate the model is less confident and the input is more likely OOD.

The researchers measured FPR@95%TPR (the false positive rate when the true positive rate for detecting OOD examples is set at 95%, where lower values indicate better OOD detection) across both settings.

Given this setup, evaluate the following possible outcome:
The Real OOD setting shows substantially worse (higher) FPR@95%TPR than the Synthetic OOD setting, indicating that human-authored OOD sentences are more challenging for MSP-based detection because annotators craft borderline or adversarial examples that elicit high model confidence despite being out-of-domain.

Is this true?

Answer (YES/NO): YES